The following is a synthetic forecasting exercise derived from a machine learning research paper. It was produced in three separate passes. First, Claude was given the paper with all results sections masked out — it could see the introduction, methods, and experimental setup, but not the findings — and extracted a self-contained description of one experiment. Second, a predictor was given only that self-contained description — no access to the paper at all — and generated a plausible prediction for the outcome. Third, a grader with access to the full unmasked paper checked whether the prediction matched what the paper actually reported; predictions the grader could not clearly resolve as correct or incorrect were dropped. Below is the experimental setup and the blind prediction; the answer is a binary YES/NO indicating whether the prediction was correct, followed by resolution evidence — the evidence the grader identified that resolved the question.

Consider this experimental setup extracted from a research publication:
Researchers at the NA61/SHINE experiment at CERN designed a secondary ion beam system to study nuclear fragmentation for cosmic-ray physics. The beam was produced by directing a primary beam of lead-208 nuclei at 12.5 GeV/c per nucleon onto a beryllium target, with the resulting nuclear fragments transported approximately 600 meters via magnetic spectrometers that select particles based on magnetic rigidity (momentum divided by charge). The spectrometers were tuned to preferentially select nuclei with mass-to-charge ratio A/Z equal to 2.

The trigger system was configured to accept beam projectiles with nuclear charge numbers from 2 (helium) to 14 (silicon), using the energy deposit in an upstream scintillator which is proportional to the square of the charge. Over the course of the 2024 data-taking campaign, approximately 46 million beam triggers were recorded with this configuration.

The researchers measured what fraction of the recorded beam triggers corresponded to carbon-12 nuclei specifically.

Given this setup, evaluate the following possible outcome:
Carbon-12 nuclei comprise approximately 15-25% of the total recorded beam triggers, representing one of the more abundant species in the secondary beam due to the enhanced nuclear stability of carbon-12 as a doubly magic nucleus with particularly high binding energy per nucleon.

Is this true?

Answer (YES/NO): NO